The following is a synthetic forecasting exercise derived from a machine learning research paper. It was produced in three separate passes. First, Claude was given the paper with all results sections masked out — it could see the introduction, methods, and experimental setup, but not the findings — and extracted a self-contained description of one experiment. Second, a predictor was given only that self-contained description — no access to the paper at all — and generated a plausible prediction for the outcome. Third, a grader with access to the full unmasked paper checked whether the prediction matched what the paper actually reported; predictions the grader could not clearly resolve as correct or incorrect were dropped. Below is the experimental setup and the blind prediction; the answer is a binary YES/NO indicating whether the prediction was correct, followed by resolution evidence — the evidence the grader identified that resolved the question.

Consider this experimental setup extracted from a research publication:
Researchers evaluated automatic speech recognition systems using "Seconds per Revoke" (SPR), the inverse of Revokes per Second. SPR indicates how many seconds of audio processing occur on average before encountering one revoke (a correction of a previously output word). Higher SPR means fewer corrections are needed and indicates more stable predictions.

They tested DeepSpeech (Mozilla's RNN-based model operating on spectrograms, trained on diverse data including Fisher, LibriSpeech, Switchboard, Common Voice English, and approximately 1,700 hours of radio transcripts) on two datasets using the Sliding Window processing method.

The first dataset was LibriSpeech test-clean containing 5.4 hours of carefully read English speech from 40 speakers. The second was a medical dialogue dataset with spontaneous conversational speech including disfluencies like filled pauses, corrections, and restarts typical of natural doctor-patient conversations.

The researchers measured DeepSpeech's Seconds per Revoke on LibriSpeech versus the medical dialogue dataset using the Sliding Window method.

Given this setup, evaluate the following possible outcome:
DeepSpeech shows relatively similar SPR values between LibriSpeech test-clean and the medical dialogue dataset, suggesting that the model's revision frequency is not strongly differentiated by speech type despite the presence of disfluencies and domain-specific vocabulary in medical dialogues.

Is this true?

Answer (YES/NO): NO